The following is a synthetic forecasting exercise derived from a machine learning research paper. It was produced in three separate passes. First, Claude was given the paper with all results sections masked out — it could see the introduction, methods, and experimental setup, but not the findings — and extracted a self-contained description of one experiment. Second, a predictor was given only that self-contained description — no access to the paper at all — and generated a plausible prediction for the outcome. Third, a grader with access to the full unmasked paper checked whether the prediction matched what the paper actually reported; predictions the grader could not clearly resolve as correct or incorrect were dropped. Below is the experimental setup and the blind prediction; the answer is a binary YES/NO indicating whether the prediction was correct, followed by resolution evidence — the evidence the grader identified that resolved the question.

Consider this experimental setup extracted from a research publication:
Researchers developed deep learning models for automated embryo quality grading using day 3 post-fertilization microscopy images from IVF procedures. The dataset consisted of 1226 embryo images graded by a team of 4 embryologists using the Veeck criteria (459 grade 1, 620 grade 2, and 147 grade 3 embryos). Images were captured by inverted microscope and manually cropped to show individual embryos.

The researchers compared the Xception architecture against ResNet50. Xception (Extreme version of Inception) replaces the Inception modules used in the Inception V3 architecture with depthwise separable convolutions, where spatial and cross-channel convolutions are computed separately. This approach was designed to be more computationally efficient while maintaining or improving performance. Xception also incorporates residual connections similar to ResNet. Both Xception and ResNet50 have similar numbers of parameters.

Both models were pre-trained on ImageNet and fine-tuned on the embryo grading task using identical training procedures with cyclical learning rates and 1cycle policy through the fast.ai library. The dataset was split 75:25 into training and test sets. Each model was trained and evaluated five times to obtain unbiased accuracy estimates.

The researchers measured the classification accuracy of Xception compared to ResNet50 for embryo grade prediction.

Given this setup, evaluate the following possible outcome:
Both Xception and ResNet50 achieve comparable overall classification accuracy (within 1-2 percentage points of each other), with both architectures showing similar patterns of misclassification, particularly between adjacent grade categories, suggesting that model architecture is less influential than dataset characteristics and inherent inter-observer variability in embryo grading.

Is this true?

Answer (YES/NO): NO